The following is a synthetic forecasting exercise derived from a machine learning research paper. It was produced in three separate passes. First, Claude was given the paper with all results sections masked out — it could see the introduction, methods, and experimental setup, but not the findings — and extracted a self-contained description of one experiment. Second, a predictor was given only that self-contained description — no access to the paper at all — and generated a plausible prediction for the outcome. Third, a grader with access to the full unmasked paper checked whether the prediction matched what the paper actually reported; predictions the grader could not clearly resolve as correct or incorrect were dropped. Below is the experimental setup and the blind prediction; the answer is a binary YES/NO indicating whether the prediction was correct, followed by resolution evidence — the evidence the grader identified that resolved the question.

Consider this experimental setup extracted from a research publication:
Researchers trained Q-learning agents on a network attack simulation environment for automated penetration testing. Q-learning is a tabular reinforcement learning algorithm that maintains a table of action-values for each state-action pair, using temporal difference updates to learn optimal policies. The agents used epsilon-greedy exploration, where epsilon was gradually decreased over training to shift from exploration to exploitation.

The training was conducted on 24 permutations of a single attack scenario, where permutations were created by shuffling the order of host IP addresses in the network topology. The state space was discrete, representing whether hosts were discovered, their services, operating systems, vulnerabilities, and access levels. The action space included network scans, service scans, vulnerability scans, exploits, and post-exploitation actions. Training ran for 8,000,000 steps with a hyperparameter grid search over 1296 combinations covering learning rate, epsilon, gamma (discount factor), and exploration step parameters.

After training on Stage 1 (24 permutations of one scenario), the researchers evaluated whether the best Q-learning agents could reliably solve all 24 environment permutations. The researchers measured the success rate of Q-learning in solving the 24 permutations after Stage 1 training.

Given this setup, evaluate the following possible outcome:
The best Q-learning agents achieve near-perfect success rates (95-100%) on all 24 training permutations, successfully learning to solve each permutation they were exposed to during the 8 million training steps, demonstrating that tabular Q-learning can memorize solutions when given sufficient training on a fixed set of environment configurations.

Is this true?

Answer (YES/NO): NO